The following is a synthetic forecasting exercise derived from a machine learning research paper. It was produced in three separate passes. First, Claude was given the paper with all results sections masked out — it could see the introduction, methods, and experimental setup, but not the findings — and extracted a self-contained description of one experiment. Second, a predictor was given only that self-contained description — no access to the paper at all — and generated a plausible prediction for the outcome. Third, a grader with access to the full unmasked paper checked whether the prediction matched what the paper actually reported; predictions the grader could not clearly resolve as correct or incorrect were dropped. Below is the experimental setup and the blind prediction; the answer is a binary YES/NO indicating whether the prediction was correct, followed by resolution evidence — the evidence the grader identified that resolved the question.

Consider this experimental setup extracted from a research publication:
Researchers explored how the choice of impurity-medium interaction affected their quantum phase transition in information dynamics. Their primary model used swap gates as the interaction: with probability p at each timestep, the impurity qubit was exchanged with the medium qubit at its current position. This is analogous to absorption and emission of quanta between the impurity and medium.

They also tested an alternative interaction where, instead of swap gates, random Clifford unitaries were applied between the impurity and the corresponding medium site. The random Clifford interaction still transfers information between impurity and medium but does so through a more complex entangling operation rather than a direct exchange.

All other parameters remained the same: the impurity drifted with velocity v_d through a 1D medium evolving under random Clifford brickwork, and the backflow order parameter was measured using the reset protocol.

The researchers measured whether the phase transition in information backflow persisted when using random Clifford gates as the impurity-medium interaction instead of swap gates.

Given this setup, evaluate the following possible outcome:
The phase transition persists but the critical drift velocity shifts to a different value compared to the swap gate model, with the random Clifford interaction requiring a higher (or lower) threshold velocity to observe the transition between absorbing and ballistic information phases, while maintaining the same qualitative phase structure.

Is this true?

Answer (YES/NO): NO